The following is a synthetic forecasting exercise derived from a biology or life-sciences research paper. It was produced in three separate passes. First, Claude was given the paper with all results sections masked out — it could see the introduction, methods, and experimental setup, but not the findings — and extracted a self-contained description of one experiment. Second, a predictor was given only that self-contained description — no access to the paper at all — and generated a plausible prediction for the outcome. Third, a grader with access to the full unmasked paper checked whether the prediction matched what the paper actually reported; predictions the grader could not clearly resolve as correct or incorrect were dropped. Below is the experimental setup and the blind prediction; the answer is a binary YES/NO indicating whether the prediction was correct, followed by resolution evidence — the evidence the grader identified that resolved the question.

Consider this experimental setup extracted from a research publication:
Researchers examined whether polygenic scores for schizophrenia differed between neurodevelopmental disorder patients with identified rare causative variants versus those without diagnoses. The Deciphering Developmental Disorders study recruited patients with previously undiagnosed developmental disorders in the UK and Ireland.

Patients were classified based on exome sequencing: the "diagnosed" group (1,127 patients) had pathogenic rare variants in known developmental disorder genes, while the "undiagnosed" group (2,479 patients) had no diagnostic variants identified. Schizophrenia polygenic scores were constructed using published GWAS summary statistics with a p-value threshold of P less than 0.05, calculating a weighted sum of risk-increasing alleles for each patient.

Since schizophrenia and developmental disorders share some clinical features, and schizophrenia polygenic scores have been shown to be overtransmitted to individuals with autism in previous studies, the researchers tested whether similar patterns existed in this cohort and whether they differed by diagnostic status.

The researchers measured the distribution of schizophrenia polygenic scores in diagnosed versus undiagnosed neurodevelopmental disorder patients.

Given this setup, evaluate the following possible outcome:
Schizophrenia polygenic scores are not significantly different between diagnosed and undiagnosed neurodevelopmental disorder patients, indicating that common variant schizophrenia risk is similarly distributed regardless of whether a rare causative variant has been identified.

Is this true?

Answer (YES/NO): YES